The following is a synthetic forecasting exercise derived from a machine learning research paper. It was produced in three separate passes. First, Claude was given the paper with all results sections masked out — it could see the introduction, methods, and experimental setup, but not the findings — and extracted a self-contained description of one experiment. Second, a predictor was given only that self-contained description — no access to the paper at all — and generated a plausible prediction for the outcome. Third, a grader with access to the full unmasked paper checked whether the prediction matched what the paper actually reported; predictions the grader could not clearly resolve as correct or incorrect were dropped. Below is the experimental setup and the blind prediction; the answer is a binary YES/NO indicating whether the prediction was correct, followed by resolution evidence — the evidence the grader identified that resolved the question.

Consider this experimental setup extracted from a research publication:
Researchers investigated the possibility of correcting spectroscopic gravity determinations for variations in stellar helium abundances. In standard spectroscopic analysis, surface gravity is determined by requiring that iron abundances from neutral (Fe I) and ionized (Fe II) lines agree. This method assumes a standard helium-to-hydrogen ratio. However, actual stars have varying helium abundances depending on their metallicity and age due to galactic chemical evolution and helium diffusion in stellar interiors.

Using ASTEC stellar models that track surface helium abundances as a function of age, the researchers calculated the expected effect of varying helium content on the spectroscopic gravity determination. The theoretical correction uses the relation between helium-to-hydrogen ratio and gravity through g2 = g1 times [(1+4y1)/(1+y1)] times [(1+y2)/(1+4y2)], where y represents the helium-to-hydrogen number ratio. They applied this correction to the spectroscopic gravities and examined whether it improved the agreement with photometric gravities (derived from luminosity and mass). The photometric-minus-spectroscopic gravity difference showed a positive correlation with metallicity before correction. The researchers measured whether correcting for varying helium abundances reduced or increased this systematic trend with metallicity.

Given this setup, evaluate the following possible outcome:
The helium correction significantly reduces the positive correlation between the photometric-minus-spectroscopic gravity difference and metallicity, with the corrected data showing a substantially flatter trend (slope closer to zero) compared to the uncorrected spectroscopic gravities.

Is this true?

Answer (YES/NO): NO